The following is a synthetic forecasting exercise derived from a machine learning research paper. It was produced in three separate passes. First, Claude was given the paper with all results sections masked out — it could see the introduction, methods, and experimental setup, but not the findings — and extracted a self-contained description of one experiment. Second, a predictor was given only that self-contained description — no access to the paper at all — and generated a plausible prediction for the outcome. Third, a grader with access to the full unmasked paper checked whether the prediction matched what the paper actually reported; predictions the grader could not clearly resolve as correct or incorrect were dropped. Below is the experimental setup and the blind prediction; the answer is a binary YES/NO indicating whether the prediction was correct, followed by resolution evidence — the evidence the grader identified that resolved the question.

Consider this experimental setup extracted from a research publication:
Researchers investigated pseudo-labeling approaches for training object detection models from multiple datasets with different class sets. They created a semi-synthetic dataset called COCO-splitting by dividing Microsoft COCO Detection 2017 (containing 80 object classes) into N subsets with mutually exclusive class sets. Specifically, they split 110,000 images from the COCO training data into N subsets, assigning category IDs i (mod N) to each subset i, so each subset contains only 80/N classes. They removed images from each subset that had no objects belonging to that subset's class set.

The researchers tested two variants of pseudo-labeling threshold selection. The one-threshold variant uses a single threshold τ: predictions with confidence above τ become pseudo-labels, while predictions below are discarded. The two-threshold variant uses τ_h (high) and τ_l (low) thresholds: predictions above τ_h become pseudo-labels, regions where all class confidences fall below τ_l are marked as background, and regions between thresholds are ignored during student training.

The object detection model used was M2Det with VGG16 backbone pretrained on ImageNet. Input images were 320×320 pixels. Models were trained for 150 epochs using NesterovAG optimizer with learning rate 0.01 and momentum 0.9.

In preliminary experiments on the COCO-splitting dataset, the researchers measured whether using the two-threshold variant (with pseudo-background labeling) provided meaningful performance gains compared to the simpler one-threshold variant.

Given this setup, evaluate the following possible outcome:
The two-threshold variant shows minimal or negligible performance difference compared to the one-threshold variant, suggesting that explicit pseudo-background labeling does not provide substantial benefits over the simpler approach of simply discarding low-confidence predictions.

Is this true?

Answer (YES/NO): YES